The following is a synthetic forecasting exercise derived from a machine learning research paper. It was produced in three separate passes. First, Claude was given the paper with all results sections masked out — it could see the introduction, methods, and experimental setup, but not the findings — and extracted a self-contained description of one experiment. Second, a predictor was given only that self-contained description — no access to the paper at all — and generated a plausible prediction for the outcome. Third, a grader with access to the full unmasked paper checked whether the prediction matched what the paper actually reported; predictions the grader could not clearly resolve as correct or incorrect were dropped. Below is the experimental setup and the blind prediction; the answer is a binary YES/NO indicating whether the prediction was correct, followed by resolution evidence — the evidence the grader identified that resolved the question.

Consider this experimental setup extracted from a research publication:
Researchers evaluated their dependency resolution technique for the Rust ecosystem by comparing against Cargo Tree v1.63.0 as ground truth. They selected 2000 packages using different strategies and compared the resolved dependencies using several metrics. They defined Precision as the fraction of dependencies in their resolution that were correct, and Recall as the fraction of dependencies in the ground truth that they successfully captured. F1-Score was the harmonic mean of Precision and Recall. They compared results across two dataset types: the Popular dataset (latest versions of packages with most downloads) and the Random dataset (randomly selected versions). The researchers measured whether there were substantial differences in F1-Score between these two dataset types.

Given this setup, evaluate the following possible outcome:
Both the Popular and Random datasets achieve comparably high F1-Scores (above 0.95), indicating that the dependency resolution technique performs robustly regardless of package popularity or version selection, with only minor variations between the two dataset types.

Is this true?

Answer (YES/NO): YES